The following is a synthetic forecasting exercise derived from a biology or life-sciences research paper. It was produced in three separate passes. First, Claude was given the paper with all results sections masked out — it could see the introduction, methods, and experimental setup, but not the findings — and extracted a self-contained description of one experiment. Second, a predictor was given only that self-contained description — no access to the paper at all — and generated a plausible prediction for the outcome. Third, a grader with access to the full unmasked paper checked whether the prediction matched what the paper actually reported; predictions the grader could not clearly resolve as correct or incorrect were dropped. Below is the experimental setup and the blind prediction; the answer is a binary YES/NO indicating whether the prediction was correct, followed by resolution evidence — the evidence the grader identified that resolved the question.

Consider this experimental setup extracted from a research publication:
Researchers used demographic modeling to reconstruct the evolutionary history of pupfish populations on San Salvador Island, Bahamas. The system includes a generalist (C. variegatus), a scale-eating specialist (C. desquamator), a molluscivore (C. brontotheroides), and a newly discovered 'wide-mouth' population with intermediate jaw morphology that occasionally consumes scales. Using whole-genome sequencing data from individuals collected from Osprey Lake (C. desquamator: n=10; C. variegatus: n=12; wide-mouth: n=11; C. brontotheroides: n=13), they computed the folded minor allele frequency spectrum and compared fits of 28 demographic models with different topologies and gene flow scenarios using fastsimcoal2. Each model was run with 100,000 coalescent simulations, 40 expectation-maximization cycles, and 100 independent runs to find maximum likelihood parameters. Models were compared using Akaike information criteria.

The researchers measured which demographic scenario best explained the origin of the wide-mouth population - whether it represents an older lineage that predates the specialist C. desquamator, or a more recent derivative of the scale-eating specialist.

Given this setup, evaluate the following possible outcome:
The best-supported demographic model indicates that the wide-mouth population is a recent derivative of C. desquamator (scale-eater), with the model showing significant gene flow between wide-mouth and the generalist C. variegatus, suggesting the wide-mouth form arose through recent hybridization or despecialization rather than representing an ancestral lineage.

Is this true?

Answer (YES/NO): NO